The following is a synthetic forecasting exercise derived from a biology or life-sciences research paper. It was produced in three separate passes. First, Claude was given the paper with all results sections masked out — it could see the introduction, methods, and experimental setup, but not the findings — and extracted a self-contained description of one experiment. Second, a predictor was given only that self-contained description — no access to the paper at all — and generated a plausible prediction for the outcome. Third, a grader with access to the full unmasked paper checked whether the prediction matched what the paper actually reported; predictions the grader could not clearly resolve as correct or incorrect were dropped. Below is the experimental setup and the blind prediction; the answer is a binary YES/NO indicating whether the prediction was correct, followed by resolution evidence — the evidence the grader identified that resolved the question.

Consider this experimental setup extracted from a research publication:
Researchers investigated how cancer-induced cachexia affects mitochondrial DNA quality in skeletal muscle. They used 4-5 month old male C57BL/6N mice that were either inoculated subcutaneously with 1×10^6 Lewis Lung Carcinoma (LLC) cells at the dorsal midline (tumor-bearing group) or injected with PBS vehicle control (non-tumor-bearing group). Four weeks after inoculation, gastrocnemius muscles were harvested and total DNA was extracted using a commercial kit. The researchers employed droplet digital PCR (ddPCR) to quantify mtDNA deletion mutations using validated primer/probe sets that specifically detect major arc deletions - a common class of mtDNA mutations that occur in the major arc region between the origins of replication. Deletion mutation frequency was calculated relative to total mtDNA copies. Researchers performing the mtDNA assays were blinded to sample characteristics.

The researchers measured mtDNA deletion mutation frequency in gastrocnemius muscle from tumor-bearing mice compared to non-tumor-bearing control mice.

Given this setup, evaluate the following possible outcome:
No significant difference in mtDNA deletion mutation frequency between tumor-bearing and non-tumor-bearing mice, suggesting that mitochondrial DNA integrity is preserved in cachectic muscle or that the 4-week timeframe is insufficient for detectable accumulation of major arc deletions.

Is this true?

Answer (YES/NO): NO